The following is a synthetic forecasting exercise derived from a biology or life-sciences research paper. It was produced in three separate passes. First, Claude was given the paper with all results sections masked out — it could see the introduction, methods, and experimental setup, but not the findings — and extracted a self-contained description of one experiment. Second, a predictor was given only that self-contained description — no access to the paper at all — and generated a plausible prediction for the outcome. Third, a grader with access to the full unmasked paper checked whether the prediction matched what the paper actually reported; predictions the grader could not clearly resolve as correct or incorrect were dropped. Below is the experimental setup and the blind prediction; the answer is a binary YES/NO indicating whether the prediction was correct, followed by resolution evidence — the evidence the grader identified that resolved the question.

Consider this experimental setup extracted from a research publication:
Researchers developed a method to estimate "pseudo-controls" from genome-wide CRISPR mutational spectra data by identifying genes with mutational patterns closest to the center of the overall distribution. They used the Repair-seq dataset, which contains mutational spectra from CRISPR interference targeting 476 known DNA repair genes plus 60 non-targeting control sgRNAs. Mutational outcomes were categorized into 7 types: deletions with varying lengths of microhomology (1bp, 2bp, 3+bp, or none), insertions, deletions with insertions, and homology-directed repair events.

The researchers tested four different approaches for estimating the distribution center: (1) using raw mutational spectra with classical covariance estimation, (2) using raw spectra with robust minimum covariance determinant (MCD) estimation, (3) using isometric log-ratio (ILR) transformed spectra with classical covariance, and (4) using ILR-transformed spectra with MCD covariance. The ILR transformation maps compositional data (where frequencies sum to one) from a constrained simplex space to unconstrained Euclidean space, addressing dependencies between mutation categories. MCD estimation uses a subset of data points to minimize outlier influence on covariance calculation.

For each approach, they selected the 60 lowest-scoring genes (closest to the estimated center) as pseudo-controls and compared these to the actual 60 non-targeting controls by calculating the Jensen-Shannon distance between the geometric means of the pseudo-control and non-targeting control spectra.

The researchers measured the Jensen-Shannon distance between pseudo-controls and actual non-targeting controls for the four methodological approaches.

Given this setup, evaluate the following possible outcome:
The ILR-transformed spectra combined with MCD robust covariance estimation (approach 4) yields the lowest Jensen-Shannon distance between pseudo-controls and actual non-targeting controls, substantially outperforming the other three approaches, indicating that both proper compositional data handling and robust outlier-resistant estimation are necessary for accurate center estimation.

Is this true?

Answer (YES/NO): NO